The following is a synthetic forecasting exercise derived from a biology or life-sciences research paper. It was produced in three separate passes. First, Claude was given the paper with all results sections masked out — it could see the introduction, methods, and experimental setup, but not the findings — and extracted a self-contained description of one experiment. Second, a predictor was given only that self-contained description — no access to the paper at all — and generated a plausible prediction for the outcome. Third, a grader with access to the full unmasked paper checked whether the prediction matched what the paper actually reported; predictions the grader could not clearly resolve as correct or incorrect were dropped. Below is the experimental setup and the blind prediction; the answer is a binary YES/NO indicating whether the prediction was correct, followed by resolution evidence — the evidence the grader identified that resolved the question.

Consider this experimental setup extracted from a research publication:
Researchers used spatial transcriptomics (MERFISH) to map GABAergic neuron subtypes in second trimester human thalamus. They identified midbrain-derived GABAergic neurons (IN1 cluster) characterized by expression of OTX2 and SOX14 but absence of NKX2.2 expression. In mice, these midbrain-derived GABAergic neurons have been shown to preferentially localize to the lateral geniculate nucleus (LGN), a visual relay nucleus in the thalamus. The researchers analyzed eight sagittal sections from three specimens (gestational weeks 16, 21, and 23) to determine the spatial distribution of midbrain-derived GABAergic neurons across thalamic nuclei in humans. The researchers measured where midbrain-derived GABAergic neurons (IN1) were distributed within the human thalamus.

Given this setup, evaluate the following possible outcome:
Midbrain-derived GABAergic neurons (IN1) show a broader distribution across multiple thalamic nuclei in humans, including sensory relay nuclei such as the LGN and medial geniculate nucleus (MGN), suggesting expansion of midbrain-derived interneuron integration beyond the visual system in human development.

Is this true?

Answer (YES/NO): YES